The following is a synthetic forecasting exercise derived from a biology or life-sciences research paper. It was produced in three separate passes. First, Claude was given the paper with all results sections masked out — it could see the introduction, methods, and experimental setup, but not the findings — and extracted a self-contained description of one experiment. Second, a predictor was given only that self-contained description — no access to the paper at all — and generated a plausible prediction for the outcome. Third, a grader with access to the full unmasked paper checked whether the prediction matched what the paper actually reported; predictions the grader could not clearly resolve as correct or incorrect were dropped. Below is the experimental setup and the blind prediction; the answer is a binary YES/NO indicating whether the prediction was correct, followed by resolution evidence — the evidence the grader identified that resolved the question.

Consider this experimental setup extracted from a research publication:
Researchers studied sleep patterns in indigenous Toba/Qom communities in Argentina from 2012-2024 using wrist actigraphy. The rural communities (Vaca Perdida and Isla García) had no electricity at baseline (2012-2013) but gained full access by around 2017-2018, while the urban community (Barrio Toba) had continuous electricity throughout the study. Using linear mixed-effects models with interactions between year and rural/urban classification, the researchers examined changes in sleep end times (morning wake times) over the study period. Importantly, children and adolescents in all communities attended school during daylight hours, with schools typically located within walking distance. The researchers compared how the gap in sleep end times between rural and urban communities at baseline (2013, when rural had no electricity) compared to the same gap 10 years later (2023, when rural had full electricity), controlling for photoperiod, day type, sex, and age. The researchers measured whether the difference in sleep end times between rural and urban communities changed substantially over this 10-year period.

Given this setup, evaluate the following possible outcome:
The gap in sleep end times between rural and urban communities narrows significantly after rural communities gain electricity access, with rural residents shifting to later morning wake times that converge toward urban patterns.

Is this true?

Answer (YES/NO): NO